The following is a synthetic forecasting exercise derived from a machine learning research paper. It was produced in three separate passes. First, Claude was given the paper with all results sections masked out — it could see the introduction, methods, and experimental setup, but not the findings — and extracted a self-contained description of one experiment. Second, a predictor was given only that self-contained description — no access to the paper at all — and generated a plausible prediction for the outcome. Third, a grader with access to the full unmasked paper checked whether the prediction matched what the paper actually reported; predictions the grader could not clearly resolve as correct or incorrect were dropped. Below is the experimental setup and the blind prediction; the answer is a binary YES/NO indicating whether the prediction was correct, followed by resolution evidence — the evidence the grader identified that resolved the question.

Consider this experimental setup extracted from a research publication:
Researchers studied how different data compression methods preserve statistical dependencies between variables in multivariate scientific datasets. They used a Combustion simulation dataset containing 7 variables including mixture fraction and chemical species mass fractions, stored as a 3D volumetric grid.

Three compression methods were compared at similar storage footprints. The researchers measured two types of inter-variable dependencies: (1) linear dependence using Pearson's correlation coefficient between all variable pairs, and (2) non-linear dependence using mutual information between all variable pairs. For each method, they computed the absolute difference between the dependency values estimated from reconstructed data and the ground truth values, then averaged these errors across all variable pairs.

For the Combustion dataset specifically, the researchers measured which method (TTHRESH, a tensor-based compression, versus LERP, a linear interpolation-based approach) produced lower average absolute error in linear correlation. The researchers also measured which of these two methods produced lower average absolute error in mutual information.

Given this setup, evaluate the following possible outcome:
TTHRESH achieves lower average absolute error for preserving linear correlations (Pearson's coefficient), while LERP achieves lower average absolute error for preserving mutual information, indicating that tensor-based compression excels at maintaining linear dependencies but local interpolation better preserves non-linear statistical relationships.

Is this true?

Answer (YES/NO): NO